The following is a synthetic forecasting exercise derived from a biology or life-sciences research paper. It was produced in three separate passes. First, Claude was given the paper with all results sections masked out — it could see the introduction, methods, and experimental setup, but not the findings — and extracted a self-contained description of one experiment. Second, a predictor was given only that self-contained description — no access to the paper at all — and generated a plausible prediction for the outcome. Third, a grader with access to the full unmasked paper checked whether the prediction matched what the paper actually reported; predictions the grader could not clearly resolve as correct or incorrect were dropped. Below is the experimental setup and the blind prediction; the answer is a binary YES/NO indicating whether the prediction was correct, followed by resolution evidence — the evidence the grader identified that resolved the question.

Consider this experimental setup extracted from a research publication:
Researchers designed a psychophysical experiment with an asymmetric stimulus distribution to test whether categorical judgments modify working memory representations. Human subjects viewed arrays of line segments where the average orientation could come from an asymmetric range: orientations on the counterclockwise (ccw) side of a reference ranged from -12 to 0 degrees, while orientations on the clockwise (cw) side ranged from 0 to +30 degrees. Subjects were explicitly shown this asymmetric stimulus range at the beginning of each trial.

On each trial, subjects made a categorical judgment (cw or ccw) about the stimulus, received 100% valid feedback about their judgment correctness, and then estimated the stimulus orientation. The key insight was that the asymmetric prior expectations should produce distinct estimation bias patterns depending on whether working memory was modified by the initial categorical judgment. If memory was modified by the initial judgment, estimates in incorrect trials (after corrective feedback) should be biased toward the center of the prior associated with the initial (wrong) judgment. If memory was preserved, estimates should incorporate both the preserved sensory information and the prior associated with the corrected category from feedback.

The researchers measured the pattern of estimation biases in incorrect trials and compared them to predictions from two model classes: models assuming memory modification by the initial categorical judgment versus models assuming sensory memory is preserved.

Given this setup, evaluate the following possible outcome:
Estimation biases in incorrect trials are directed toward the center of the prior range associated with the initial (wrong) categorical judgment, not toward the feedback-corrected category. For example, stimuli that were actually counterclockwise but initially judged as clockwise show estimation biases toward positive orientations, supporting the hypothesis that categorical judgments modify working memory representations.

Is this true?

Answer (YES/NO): NO